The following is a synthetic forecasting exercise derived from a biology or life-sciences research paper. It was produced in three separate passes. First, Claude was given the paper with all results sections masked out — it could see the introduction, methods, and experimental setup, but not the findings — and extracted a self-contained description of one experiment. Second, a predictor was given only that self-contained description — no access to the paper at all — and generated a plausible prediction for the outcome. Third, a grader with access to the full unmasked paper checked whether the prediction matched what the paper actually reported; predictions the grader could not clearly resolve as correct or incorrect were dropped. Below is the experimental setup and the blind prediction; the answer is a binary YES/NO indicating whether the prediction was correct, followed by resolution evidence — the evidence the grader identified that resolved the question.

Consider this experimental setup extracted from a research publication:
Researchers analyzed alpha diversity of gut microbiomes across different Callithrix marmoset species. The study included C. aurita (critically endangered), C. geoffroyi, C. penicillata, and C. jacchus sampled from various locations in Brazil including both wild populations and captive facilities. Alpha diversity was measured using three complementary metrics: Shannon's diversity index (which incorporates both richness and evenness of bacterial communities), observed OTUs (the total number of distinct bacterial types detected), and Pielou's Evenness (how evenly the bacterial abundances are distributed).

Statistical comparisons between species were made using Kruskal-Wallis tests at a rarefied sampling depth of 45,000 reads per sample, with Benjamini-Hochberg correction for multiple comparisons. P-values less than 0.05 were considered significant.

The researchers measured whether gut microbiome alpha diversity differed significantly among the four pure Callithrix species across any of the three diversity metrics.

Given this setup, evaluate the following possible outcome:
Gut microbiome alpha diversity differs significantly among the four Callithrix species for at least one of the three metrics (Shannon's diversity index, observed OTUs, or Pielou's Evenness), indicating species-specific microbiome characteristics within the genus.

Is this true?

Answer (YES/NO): NO